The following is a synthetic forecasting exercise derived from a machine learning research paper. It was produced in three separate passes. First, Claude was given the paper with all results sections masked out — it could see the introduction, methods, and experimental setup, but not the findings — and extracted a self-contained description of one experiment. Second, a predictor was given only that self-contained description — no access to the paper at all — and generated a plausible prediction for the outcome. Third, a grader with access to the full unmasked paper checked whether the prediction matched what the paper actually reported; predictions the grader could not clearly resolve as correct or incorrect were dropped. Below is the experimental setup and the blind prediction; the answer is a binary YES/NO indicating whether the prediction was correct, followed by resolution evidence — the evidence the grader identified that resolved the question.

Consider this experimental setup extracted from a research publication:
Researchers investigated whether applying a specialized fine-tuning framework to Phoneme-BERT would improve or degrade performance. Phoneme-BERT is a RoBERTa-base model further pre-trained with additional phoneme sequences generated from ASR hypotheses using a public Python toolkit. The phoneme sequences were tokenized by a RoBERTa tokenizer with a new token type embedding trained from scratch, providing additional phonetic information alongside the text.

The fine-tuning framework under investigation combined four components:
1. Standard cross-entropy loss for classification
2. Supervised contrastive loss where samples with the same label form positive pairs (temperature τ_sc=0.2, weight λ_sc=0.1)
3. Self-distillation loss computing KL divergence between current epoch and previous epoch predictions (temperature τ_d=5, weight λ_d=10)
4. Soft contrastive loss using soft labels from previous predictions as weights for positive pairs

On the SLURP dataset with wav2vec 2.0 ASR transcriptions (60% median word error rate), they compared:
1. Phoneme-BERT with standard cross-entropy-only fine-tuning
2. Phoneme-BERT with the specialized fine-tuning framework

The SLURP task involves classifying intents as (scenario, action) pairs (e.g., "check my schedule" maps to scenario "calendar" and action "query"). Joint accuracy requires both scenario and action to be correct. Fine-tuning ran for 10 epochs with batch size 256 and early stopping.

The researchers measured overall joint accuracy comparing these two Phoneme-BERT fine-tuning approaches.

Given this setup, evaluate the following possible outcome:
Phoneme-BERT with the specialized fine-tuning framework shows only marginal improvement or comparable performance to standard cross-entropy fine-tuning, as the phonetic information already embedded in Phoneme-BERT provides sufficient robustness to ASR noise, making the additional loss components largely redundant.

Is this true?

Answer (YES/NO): YES